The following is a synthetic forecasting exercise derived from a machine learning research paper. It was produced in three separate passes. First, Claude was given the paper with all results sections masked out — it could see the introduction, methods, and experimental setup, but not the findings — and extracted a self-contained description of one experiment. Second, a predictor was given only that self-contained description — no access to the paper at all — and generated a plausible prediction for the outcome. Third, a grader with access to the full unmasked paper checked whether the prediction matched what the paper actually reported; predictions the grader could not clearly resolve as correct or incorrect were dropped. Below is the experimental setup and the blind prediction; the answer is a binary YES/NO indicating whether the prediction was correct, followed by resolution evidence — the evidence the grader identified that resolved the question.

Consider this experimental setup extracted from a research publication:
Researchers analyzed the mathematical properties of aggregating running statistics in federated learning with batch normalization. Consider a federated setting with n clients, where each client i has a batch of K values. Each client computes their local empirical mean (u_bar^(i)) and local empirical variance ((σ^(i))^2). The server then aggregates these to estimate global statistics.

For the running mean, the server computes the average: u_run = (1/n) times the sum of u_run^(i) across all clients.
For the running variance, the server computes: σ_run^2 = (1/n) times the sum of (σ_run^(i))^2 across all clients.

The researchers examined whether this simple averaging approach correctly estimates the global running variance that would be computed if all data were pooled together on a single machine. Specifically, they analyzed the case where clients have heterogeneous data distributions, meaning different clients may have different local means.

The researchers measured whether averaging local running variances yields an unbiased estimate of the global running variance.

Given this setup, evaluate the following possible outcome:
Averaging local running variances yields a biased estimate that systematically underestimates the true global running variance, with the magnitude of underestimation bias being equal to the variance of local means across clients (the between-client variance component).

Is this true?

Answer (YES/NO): NO